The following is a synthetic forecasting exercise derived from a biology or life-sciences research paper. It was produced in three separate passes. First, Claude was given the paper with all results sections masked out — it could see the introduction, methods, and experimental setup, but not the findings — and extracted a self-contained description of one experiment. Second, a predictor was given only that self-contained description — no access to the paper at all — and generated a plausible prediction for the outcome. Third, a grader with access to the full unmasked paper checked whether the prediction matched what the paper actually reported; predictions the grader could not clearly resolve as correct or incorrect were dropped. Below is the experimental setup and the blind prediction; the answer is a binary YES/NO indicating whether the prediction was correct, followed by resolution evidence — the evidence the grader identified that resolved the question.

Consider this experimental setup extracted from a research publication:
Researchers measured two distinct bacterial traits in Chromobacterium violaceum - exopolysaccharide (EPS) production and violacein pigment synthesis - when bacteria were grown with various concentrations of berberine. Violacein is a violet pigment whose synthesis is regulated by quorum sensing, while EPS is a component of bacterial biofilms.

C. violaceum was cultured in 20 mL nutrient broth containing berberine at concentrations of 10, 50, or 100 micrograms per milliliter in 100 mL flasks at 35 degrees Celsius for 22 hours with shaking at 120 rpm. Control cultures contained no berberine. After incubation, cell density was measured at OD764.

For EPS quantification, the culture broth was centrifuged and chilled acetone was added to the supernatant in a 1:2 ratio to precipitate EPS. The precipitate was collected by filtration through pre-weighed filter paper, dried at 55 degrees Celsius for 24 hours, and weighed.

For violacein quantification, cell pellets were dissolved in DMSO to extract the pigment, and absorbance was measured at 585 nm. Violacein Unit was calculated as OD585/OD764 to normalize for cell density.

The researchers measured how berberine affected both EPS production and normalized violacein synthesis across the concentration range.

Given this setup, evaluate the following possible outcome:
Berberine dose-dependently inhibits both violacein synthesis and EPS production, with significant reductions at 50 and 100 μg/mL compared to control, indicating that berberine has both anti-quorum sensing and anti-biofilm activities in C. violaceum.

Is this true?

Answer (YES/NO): NO